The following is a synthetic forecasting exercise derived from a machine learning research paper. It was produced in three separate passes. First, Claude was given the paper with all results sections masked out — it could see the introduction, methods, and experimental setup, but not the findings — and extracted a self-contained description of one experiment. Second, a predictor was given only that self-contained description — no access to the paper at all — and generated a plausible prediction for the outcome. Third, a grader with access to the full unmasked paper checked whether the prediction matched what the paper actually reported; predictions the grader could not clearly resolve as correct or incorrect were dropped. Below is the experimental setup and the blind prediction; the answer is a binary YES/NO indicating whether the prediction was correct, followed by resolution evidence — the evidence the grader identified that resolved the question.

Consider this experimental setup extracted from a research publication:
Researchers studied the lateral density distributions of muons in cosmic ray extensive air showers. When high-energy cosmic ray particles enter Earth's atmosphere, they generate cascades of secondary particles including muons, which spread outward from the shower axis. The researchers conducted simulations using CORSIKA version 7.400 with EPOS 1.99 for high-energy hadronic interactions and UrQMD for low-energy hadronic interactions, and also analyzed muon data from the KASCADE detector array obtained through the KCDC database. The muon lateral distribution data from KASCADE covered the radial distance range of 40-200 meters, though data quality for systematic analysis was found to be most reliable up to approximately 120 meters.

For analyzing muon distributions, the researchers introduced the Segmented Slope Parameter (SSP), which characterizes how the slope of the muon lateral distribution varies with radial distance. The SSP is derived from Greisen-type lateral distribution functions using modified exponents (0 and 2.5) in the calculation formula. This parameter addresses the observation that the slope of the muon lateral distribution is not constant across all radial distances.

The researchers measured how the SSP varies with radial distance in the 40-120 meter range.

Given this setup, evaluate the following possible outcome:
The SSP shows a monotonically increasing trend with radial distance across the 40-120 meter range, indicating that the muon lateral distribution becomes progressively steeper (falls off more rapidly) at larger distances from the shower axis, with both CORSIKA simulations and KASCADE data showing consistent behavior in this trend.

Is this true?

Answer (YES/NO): NO